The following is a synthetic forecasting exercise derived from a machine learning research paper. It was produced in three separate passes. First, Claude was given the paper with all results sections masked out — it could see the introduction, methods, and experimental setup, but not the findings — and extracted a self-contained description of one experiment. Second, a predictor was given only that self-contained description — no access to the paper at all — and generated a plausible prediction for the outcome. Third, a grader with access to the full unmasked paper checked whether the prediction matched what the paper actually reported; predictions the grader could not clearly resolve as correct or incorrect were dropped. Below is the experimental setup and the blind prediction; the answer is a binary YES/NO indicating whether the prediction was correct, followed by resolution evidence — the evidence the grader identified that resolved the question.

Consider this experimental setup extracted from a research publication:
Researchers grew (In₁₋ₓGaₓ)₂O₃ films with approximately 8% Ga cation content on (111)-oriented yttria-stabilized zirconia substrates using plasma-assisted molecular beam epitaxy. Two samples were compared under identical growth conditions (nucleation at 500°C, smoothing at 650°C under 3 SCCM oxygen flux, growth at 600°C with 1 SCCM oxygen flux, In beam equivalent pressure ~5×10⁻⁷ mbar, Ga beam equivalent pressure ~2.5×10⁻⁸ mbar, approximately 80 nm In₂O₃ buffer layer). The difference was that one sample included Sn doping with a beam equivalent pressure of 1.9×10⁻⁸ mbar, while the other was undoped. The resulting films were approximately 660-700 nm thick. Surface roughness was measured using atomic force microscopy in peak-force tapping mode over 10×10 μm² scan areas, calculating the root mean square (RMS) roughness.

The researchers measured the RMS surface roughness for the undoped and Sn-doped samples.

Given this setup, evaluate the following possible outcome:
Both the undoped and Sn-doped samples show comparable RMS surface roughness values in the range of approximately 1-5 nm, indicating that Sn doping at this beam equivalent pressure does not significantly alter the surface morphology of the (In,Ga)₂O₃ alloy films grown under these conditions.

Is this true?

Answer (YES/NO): NO